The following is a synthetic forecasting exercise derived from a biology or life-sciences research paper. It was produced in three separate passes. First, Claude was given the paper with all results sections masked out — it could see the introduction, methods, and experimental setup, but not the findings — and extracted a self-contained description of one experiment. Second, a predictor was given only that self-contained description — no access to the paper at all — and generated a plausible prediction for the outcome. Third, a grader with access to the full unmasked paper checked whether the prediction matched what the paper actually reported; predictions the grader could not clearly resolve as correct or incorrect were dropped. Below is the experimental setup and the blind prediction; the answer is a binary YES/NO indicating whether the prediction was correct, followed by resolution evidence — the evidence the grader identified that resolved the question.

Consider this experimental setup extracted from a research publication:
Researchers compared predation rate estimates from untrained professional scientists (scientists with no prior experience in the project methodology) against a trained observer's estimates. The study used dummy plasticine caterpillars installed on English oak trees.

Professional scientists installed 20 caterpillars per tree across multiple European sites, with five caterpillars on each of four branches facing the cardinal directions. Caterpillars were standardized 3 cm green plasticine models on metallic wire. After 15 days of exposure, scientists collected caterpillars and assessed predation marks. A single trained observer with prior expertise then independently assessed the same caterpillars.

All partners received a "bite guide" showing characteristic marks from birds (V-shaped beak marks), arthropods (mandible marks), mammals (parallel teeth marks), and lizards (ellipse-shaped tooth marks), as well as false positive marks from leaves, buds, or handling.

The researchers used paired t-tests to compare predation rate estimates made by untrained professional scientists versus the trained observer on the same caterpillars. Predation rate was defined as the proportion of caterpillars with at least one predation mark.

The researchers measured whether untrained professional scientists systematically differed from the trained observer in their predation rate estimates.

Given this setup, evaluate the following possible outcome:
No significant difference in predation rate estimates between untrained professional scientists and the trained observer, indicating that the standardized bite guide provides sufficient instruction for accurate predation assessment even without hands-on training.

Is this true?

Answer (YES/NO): NO